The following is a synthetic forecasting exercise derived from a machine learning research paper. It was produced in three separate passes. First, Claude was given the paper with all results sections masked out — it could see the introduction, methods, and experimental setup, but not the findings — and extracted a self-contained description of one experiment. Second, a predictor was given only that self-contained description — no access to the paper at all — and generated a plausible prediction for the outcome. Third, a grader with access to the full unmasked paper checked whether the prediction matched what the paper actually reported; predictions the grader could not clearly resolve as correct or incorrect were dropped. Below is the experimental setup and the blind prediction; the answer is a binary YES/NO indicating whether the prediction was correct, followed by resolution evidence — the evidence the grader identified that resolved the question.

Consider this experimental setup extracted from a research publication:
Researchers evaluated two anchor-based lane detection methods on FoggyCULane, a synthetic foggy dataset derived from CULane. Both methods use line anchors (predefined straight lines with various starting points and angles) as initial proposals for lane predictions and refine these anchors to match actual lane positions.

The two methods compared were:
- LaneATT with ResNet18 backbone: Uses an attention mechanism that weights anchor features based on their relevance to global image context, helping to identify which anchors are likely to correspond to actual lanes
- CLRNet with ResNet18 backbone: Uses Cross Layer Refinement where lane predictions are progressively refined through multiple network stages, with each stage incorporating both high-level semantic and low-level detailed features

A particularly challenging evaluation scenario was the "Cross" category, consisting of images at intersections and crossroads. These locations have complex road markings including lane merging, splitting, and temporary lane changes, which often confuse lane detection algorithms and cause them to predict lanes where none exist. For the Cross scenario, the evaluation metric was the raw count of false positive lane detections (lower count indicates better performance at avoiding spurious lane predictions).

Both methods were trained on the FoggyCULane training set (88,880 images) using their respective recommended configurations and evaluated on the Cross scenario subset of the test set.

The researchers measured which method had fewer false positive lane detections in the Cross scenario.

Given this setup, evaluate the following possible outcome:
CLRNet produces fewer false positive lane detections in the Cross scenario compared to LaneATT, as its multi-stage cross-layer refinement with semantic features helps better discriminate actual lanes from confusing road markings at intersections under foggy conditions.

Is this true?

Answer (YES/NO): NO